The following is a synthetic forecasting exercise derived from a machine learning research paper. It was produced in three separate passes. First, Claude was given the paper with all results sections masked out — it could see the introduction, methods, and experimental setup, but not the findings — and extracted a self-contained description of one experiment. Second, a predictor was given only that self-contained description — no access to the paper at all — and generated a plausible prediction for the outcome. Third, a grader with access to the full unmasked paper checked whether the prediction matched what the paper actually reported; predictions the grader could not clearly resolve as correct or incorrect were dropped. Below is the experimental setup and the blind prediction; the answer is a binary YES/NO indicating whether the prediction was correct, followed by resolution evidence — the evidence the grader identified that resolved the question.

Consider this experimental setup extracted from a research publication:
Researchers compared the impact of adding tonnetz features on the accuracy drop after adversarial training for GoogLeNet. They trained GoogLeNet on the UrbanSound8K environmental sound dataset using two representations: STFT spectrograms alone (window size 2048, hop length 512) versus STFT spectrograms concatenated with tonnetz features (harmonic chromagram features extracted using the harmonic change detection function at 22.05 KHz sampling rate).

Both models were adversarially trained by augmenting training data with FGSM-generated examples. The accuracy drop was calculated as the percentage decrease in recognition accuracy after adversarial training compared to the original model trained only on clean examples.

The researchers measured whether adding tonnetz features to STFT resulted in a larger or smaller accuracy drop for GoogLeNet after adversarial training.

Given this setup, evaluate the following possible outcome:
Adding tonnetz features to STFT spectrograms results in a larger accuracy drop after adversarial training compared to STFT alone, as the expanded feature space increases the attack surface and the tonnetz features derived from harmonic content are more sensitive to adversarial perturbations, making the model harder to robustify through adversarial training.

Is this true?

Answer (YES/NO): YES